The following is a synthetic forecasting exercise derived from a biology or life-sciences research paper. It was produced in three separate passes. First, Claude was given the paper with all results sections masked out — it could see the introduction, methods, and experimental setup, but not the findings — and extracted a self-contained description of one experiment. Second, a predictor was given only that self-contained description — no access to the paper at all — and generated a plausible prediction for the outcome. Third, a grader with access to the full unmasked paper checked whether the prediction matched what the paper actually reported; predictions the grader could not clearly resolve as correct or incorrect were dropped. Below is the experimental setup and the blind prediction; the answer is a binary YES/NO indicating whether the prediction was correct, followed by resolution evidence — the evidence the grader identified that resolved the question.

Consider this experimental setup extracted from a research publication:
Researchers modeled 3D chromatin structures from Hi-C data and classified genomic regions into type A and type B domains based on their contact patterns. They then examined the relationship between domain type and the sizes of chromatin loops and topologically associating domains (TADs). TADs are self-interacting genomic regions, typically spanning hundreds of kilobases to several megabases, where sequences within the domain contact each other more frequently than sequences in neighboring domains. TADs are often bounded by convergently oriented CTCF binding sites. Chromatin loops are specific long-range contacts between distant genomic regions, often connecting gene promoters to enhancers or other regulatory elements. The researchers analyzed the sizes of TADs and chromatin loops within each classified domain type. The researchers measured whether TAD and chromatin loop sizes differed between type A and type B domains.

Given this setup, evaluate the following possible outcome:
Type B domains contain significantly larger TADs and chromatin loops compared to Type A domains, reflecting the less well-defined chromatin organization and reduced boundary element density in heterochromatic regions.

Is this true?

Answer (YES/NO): YES